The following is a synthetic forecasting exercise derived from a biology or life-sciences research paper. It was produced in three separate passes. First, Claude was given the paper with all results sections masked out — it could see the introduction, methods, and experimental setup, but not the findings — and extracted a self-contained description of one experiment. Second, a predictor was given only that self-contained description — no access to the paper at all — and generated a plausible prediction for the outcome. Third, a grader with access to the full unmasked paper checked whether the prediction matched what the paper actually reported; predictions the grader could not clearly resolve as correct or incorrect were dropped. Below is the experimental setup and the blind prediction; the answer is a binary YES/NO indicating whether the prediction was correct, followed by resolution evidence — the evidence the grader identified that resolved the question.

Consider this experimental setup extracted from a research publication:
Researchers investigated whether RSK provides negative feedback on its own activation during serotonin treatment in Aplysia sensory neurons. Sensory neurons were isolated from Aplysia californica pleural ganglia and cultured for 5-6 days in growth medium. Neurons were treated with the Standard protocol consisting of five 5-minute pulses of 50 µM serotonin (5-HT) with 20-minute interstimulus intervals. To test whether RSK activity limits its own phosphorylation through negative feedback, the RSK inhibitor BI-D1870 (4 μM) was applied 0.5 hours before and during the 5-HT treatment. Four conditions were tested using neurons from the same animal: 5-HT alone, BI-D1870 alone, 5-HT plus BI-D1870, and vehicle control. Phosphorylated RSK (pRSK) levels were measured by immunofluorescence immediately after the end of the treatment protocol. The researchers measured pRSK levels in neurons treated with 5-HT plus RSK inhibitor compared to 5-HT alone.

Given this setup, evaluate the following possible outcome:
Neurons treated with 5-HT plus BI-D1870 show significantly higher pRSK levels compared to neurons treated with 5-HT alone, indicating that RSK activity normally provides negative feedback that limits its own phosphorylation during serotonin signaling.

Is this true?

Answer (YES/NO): YES